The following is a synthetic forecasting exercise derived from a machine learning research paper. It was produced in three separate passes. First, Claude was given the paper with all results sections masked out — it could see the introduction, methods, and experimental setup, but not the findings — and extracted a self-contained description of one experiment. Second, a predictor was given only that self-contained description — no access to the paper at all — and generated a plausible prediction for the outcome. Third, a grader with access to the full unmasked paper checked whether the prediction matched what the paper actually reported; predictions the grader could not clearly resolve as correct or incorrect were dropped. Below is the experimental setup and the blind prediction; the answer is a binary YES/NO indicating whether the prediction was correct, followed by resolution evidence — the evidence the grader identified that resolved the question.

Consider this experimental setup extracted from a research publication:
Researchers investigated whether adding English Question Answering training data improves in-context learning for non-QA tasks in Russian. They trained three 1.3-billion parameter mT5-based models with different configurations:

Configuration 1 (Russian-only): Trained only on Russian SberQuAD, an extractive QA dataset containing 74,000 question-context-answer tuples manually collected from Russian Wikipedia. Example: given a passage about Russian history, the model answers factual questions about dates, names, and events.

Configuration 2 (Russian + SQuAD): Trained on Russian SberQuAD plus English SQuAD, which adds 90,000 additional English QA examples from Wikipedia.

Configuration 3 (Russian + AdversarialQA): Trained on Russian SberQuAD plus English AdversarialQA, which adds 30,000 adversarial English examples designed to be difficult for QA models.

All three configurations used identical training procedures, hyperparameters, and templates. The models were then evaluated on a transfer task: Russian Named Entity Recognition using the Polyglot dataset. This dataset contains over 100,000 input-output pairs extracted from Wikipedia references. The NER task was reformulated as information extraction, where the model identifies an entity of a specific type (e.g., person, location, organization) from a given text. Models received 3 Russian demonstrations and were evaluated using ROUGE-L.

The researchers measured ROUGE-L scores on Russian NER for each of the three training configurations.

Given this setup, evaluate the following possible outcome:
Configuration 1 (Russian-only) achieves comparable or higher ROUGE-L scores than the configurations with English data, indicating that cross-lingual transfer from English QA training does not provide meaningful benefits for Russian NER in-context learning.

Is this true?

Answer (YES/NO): NO